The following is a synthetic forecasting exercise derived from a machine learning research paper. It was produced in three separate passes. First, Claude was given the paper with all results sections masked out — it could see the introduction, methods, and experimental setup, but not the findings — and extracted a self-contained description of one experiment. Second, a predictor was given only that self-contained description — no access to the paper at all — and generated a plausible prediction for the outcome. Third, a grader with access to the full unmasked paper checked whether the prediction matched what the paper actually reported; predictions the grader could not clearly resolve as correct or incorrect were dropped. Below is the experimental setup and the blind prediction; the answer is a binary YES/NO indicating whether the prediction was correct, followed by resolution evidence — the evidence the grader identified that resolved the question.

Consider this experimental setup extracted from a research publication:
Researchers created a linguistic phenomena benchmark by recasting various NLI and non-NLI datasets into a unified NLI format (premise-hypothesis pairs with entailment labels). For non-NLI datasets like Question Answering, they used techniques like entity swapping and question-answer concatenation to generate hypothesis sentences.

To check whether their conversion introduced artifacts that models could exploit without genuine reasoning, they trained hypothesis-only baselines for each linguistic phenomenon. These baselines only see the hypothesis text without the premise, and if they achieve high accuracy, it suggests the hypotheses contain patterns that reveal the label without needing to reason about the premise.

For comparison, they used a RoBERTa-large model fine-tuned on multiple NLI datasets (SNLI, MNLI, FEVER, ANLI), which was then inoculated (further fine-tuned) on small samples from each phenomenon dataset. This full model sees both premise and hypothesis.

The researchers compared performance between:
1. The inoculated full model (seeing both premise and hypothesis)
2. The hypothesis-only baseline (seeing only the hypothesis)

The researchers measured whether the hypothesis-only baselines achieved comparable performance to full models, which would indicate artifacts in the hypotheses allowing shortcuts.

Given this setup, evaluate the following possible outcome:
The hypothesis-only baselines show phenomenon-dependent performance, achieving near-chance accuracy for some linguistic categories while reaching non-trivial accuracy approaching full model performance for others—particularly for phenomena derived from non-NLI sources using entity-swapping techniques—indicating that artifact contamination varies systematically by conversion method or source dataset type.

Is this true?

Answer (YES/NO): NO